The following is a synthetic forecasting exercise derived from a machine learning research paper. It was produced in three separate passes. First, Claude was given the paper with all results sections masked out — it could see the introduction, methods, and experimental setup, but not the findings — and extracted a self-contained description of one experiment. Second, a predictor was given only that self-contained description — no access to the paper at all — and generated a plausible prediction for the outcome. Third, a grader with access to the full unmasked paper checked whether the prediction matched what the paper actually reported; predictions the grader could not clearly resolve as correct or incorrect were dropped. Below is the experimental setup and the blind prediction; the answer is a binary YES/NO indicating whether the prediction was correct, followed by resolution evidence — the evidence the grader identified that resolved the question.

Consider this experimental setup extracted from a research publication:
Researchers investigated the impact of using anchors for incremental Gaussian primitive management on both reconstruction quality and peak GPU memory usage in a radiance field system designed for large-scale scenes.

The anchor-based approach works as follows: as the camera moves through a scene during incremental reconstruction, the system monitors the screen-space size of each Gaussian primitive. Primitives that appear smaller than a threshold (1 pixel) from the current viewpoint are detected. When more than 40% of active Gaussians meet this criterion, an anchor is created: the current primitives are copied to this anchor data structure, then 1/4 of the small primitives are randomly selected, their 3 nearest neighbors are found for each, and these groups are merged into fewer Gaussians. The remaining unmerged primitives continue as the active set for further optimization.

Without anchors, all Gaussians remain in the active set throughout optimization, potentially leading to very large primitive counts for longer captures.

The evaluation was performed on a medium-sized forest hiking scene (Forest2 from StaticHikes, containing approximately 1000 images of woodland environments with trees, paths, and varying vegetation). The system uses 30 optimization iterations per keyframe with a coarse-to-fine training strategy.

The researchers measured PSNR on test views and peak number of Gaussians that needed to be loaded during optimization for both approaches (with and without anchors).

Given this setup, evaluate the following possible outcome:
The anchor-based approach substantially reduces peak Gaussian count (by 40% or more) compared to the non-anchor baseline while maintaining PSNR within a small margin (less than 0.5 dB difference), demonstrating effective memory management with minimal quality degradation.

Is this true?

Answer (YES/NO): NO